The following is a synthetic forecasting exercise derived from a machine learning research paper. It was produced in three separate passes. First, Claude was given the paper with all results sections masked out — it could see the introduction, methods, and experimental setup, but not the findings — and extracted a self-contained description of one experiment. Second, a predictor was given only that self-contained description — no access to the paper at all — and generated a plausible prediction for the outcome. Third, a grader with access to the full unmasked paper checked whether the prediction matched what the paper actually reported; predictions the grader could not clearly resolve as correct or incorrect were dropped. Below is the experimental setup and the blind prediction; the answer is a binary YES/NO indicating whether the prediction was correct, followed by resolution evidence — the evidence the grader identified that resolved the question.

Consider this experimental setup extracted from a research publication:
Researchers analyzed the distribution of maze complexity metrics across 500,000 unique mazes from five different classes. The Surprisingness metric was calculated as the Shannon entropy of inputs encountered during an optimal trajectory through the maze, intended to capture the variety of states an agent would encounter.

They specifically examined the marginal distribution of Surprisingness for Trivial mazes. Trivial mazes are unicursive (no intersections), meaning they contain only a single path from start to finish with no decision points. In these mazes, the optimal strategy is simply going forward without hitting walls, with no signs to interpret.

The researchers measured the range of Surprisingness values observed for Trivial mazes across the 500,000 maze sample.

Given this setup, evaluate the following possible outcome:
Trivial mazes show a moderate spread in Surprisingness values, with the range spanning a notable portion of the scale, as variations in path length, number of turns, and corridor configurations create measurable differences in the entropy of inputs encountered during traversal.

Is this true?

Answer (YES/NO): NO